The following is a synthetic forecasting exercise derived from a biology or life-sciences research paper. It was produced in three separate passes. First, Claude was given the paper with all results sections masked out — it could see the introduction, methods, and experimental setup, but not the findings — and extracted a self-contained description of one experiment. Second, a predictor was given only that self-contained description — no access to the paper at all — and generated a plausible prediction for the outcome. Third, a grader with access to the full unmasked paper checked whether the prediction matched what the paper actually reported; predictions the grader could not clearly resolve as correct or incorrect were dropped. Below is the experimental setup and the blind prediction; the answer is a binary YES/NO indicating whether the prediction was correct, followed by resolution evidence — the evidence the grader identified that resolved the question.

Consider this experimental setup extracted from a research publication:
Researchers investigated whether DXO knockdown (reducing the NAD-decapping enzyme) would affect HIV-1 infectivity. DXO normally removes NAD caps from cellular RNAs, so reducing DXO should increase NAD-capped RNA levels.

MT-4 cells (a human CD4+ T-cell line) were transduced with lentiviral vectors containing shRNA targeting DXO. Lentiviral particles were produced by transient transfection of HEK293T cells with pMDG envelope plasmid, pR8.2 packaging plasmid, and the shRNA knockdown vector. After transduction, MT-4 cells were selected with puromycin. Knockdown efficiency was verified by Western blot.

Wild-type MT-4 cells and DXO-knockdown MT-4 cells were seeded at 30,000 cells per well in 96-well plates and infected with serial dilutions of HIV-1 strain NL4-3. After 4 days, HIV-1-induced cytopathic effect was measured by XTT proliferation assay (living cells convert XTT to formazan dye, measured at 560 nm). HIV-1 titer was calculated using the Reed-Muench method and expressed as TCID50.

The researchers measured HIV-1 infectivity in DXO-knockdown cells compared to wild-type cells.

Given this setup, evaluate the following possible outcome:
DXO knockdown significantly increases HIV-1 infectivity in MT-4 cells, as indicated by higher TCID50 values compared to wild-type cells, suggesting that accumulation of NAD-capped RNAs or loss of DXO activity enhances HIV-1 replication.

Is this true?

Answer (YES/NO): NO